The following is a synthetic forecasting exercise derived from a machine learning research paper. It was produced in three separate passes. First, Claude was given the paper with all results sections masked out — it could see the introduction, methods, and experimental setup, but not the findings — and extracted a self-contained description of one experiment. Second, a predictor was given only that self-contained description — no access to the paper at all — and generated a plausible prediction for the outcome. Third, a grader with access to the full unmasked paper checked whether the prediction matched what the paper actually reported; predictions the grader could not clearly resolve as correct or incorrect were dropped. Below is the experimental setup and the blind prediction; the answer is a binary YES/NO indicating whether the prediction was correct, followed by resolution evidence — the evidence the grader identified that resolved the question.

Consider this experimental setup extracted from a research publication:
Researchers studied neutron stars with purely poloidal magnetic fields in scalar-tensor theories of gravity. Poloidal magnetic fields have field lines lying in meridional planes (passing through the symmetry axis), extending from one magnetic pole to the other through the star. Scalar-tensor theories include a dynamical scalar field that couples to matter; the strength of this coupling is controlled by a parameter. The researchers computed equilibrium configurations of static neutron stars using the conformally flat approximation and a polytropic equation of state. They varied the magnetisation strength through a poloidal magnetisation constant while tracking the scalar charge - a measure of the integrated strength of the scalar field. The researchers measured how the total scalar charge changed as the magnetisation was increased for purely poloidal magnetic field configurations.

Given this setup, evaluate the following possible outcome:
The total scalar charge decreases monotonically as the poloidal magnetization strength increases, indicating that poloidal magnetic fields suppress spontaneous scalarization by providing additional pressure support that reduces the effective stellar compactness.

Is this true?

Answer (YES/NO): NO